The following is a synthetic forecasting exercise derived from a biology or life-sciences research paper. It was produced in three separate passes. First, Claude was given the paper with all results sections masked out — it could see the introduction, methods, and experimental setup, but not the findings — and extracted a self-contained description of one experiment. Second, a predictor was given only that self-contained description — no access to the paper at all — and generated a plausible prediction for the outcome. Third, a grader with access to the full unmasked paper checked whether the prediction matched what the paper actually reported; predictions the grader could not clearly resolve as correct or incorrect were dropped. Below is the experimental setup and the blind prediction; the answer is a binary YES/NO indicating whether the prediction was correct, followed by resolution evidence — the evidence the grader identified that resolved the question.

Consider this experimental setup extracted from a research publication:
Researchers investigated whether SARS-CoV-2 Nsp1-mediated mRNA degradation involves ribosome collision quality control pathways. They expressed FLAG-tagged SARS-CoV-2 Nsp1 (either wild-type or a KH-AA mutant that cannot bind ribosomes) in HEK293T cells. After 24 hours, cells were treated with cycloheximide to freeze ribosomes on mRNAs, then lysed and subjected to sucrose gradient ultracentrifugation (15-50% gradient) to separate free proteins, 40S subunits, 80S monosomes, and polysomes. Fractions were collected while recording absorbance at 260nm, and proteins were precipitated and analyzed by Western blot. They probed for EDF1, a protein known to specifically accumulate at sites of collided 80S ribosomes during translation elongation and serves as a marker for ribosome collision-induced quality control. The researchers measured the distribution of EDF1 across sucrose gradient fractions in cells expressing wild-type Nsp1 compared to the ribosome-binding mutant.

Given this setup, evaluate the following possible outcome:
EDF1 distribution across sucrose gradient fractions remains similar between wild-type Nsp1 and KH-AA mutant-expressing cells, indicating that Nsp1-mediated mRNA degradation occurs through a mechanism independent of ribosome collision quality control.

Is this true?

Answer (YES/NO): YES